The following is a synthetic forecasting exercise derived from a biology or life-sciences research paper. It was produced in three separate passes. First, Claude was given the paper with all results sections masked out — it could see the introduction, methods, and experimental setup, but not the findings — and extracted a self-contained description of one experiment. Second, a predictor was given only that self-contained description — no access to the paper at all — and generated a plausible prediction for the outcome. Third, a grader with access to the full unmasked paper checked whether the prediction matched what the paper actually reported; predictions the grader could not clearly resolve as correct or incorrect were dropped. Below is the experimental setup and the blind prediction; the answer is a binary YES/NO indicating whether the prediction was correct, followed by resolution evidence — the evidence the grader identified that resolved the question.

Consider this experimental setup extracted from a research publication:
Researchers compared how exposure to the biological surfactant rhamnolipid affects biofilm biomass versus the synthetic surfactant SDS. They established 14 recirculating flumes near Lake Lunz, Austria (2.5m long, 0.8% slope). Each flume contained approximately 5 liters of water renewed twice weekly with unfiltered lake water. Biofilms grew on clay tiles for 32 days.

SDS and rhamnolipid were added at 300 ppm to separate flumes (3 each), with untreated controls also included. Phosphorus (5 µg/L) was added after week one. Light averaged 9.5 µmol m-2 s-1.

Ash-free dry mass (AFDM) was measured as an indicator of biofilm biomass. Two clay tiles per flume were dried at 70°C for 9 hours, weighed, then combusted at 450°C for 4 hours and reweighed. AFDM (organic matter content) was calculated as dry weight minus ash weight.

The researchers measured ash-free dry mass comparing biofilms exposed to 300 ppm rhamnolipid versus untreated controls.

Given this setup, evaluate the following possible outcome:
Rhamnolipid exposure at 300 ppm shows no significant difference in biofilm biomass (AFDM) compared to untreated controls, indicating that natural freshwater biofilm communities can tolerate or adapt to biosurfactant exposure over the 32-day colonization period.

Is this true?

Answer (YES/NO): YES